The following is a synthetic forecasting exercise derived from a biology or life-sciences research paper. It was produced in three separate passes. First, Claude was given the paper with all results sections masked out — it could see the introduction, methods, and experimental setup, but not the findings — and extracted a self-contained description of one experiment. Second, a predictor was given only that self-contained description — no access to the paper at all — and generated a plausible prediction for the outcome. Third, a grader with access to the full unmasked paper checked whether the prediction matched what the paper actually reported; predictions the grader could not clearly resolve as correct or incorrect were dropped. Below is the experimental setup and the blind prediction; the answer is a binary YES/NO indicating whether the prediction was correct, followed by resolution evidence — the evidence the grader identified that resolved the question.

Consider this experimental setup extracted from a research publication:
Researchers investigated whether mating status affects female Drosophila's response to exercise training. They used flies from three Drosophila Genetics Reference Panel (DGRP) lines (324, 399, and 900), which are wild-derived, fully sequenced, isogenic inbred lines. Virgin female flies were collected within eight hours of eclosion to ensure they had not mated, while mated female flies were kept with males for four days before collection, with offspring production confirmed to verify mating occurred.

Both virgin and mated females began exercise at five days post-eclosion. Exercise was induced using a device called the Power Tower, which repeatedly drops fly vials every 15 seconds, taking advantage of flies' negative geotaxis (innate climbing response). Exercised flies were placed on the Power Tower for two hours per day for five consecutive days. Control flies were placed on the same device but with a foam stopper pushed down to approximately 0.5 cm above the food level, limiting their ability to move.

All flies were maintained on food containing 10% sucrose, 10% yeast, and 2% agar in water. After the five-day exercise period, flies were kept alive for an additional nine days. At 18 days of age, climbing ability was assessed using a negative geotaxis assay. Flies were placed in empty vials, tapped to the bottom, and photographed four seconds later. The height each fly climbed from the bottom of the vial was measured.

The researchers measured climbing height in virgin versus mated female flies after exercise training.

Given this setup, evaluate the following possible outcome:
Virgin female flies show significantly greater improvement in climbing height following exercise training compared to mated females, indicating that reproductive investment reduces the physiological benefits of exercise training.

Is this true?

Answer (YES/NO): NO